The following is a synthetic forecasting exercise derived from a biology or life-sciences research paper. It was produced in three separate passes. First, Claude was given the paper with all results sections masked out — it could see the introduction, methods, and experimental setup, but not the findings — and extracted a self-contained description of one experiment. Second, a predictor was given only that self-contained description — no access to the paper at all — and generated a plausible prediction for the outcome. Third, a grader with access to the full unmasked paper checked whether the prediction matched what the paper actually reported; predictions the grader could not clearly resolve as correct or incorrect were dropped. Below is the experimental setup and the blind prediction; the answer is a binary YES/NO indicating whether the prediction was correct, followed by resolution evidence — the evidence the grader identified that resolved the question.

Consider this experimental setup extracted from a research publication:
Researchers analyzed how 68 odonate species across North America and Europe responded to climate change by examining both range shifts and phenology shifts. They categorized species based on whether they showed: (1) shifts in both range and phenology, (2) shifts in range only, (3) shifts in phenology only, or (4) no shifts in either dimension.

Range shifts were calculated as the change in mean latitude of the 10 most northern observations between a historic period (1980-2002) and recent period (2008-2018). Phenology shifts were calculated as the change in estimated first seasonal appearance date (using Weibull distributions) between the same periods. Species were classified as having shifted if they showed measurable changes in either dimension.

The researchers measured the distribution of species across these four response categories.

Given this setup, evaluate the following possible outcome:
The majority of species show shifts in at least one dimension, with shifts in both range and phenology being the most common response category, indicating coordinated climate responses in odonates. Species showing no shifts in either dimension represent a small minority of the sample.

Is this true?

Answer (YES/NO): YES